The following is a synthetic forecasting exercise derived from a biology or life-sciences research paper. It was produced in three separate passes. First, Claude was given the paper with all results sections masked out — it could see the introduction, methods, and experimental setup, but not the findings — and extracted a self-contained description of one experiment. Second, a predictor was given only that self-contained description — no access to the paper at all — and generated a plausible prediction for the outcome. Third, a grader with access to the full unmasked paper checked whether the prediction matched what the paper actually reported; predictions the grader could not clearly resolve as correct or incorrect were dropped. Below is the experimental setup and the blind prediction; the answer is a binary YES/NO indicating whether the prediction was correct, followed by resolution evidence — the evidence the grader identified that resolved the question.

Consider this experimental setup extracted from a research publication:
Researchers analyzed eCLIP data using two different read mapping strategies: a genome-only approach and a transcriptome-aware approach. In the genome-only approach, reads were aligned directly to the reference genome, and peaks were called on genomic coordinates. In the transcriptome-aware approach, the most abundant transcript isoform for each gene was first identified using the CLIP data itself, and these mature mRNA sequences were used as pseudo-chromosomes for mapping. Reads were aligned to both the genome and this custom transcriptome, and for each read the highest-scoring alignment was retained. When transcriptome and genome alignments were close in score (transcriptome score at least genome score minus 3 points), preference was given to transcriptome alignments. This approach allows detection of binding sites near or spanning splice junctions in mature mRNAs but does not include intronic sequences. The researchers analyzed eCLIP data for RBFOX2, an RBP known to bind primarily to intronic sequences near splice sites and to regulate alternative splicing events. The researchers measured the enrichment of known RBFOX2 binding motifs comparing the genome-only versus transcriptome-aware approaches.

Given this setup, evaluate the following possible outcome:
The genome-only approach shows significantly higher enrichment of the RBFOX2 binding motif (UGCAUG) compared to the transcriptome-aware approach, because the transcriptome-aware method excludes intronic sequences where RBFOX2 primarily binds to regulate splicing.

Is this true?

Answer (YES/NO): NO